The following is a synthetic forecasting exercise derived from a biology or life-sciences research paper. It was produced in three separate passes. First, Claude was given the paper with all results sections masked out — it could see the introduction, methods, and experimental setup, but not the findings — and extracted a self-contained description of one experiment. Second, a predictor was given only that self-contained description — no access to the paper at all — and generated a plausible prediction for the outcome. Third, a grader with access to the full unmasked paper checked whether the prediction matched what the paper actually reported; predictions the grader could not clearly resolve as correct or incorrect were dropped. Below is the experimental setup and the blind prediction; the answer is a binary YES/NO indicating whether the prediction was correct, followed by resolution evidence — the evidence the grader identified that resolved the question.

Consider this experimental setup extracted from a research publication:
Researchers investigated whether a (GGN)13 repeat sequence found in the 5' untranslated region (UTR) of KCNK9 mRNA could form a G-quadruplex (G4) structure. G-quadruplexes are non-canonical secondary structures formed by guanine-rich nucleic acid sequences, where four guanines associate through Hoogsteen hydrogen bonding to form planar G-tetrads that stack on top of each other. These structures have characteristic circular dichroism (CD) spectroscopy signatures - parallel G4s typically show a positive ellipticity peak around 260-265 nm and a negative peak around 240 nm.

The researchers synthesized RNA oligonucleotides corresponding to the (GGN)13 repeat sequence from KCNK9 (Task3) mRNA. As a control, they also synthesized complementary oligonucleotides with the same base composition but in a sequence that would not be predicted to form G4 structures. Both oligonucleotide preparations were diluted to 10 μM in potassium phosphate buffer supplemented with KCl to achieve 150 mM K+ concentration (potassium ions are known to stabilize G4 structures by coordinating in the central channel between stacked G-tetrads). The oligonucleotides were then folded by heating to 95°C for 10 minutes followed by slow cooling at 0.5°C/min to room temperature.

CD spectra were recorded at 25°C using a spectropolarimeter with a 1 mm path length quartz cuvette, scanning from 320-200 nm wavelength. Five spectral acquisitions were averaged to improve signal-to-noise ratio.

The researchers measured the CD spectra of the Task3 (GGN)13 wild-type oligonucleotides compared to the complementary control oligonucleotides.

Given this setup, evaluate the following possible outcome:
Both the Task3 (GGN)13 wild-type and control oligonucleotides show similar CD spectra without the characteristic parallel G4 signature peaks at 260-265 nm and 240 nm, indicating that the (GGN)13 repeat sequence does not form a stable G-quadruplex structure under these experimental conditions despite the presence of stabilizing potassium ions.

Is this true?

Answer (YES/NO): NO